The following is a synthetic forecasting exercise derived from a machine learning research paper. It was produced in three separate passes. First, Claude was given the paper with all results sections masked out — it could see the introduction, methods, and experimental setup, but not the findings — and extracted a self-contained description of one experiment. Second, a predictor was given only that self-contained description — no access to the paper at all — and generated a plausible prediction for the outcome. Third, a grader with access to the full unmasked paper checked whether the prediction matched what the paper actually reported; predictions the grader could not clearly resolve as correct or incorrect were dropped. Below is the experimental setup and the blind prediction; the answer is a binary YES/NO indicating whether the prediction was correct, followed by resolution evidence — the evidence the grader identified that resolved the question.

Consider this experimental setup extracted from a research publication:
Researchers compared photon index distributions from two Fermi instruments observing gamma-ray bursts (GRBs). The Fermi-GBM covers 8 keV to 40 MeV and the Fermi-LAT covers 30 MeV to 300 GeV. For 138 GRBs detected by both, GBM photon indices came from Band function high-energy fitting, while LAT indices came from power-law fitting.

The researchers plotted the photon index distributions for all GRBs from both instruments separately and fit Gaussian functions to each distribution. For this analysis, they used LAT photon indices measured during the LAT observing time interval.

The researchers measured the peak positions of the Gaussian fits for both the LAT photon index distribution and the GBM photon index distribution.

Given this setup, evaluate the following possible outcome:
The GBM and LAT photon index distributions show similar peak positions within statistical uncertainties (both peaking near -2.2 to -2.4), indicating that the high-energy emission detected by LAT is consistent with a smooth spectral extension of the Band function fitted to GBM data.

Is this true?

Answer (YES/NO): NO